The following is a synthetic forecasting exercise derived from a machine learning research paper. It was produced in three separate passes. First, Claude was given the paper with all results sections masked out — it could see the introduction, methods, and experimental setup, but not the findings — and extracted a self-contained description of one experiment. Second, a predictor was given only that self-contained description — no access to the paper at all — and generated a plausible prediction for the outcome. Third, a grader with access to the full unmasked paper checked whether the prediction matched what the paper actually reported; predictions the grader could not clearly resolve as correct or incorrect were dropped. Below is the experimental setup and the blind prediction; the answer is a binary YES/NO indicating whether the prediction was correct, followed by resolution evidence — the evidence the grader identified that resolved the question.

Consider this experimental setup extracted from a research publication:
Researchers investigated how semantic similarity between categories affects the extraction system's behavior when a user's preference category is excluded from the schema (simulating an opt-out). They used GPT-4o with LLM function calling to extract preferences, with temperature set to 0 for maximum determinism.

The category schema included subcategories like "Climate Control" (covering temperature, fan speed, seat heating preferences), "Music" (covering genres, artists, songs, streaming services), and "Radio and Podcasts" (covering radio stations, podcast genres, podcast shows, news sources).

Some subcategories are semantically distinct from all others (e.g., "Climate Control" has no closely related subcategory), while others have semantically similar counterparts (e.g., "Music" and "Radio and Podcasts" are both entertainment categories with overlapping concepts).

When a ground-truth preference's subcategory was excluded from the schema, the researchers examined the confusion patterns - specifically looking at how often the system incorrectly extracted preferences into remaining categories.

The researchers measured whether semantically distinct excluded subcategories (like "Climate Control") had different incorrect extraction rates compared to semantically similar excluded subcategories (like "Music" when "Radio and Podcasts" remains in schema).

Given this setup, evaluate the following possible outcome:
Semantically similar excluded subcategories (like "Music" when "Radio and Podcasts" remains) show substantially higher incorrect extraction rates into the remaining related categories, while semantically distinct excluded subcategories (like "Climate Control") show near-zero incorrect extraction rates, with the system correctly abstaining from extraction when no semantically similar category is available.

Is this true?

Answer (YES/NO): YES